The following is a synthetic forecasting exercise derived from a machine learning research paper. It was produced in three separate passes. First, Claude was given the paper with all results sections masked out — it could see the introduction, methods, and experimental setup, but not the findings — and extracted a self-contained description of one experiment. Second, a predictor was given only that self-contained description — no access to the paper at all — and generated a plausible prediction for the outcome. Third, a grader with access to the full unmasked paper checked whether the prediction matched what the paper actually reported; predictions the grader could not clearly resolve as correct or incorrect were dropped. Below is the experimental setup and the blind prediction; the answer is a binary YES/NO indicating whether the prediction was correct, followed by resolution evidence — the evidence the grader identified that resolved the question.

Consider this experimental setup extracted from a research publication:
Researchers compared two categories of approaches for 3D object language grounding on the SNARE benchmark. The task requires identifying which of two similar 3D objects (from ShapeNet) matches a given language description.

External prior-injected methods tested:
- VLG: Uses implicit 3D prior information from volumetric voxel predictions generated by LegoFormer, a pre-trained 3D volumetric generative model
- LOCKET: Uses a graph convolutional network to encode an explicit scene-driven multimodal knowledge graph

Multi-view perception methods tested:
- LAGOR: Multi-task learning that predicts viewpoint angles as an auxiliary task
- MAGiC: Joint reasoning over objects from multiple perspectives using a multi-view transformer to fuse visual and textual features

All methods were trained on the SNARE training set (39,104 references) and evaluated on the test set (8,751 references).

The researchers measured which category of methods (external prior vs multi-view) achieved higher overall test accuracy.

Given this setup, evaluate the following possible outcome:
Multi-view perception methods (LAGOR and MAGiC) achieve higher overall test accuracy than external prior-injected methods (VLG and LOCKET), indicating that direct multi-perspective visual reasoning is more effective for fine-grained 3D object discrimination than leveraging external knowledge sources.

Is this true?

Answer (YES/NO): NO